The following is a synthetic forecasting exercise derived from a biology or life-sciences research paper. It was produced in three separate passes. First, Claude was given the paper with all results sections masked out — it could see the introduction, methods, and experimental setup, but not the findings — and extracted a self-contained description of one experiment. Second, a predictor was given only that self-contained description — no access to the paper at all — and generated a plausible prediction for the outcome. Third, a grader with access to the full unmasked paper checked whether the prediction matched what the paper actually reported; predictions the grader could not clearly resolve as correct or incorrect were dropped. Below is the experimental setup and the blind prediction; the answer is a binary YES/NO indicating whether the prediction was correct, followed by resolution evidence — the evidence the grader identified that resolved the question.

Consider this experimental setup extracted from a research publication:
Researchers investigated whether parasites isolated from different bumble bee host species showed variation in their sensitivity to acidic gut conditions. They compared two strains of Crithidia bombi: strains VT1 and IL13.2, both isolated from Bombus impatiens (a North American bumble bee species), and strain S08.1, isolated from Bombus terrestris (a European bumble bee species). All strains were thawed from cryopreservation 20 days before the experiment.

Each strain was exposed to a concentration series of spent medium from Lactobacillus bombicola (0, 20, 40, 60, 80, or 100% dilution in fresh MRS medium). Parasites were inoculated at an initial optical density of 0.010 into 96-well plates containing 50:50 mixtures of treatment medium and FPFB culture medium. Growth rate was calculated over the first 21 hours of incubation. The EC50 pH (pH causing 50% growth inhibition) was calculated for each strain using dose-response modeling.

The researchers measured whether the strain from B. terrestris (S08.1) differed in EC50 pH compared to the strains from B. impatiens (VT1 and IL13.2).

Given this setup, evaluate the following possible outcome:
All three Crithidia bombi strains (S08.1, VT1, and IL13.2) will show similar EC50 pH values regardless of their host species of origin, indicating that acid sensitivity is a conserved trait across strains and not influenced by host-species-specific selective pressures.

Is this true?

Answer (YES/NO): NO